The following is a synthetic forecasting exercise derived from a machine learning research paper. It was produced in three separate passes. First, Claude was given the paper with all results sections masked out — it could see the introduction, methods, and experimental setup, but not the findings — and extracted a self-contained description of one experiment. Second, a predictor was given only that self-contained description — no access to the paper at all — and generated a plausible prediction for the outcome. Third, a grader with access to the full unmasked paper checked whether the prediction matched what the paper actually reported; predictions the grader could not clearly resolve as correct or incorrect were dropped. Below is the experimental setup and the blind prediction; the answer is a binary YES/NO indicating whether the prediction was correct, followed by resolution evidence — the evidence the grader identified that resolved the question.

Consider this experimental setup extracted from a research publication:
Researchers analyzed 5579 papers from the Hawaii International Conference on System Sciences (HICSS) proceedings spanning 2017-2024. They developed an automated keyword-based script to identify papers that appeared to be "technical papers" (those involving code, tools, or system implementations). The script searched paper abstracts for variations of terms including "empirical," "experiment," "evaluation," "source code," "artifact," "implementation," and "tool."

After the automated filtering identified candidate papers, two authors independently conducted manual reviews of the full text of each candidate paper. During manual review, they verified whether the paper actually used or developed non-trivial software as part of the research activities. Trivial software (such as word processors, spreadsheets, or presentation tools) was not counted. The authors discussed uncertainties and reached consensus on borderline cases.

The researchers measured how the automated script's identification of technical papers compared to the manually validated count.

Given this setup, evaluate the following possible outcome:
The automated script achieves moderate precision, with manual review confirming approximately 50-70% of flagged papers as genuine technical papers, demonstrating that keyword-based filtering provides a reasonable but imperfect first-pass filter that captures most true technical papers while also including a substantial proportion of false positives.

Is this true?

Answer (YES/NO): NO